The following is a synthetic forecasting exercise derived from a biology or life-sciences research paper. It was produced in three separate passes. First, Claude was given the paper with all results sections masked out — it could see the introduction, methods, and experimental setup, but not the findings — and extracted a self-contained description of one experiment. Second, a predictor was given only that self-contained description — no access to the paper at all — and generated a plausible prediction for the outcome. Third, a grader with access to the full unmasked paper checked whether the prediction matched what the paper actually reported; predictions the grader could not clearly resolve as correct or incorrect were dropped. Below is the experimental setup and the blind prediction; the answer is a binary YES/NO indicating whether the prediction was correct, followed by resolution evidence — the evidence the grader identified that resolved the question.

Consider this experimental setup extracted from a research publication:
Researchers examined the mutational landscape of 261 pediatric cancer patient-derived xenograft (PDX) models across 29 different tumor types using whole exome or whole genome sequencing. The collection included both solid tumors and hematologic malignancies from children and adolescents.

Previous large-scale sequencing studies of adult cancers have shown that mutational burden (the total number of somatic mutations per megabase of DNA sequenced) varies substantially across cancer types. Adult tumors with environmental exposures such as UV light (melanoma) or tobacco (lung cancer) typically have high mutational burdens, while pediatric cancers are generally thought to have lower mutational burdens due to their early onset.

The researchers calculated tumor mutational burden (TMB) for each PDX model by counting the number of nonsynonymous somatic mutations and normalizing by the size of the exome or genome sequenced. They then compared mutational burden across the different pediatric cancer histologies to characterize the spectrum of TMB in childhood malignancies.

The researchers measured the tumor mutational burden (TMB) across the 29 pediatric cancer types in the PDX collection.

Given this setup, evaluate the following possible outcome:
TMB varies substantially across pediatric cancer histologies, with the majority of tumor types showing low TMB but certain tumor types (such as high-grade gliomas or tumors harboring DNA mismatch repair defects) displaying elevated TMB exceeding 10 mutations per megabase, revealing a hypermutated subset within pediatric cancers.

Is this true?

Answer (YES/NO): YES